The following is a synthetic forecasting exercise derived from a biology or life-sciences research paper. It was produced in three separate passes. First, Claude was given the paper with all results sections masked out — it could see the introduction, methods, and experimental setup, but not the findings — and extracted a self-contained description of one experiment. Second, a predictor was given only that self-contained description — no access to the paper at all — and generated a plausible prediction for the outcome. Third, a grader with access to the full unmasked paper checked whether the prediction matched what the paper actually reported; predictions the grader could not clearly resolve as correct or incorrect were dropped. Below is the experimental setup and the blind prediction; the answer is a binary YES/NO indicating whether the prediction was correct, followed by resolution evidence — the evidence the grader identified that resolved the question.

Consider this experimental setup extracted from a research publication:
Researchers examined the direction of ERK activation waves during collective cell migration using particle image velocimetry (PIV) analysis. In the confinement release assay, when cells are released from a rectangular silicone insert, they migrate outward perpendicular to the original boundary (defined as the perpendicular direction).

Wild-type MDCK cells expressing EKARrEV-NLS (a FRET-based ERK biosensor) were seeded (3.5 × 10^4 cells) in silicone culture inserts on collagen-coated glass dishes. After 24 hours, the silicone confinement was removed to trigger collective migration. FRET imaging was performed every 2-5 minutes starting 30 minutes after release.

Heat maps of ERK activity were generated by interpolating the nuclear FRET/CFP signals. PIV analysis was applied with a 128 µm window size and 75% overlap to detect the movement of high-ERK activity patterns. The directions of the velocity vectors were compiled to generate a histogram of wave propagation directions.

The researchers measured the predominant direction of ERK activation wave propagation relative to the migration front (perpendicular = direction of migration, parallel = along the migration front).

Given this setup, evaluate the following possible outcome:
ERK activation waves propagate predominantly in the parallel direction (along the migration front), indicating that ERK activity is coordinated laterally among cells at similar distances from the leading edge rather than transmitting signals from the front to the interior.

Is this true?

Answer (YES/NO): NO